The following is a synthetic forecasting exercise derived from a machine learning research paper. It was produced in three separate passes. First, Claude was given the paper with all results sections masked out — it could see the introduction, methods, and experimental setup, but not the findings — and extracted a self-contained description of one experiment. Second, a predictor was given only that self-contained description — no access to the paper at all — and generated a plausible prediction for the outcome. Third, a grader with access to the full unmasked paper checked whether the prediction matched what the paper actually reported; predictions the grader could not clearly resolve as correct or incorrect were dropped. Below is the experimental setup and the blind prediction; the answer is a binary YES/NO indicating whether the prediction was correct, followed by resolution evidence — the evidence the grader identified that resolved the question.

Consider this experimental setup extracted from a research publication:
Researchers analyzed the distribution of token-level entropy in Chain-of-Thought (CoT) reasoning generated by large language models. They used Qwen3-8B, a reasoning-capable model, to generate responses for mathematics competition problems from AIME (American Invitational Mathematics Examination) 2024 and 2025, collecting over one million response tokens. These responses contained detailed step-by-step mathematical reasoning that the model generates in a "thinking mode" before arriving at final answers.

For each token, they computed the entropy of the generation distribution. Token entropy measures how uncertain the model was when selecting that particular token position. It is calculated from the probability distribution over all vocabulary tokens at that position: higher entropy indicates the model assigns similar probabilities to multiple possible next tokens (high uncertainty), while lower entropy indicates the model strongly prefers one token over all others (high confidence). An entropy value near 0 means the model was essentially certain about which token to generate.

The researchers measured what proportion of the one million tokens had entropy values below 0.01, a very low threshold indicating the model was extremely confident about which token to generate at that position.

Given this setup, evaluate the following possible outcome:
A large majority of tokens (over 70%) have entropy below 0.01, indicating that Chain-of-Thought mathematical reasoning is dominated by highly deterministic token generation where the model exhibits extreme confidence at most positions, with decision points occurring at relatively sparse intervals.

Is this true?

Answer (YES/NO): NO